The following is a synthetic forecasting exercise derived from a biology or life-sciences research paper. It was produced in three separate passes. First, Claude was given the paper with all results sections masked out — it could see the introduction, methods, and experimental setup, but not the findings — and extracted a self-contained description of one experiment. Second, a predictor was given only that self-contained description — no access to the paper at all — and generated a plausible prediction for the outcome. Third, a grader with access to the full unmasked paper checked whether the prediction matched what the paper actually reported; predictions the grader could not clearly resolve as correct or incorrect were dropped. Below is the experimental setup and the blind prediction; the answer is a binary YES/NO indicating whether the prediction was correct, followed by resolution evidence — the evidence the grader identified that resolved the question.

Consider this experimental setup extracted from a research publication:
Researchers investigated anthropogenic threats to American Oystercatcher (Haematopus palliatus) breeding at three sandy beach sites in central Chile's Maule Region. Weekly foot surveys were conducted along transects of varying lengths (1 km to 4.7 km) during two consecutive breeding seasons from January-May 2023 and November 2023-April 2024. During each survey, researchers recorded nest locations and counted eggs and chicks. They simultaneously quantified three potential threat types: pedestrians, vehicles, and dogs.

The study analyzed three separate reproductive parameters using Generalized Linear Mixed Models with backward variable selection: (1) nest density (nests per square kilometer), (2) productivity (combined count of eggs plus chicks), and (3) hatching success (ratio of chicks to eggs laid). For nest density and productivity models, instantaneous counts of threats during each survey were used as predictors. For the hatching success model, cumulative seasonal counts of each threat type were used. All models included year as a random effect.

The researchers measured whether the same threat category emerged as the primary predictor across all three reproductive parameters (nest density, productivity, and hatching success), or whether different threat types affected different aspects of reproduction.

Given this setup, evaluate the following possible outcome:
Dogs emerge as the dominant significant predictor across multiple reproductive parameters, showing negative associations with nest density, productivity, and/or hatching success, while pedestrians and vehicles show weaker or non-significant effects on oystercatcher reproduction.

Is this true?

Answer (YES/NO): YES